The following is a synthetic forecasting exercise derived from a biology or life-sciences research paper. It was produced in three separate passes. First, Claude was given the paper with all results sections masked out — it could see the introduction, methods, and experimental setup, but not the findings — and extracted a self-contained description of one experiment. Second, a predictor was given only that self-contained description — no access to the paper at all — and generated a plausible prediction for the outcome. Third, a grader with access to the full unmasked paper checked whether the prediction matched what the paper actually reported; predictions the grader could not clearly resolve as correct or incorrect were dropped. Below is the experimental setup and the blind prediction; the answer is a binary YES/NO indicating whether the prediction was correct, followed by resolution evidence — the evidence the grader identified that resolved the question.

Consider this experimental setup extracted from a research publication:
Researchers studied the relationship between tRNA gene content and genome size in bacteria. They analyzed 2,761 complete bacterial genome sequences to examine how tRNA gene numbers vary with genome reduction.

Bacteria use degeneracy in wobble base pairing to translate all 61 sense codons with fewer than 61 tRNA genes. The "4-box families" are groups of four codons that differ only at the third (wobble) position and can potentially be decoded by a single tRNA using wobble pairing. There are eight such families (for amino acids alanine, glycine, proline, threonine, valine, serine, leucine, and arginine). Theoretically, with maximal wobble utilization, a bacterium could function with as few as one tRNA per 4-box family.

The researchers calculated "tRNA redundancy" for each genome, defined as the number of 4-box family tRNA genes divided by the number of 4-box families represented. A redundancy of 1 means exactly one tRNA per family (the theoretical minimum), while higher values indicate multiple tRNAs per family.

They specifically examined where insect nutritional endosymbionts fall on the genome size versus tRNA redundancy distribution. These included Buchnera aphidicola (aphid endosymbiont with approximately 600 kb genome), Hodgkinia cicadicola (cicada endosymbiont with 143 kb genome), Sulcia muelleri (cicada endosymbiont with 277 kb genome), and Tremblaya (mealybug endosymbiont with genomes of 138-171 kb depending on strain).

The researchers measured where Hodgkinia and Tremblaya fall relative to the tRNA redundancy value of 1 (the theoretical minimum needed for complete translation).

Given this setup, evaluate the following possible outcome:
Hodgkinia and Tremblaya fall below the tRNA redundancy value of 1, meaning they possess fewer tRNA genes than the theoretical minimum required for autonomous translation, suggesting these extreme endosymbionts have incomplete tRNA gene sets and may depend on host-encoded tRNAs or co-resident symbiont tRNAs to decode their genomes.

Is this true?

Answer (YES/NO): YES